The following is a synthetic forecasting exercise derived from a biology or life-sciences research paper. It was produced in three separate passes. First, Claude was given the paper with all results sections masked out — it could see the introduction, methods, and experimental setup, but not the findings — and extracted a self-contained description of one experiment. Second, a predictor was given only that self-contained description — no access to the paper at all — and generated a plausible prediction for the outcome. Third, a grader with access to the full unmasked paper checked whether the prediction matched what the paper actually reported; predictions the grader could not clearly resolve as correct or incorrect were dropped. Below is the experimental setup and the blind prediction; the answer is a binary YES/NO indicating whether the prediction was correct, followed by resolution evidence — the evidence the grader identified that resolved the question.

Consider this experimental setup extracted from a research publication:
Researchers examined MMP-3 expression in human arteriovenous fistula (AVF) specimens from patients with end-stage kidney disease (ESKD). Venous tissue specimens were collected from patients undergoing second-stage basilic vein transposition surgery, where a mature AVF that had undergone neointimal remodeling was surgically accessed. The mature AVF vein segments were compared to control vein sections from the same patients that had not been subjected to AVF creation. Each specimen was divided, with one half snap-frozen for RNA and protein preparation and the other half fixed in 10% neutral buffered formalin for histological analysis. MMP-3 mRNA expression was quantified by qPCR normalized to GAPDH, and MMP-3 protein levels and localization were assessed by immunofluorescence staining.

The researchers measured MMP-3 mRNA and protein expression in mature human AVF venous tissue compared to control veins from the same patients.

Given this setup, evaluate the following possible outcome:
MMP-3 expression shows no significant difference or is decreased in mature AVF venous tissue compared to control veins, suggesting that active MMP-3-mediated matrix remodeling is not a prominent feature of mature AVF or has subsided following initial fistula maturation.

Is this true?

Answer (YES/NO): NO